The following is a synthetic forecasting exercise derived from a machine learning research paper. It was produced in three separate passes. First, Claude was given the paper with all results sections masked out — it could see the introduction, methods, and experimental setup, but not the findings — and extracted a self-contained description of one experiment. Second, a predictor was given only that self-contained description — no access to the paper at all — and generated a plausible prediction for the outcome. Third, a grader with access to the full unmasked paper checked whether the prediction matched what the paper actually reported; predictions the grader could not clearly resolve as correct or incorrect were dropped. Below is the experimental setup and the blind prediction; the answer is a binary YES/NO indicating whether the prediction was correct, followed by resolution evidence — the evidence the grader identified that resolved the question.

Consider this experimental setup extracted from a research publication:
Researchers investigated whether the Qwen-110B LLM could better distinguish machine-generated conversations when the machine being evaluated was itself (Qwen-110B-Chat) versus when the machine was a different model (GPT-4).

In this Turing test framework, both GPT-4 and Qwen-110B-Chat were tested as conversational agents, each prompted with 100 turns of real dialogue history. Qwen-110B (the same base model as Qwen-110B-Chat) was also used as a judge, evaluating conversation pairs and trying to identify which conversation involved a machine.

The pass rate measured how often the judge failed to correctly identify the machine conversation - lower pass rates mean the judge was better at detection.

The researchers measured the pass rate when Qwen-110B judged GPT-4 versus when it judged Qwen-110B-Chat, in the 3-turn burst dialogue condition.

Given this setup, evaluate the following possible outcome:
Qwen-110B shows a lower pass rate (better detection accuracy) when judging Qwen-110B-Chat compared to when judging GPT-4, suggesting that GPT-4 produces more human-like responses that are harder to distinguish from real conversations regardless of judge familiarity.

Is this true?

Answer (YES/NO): NO